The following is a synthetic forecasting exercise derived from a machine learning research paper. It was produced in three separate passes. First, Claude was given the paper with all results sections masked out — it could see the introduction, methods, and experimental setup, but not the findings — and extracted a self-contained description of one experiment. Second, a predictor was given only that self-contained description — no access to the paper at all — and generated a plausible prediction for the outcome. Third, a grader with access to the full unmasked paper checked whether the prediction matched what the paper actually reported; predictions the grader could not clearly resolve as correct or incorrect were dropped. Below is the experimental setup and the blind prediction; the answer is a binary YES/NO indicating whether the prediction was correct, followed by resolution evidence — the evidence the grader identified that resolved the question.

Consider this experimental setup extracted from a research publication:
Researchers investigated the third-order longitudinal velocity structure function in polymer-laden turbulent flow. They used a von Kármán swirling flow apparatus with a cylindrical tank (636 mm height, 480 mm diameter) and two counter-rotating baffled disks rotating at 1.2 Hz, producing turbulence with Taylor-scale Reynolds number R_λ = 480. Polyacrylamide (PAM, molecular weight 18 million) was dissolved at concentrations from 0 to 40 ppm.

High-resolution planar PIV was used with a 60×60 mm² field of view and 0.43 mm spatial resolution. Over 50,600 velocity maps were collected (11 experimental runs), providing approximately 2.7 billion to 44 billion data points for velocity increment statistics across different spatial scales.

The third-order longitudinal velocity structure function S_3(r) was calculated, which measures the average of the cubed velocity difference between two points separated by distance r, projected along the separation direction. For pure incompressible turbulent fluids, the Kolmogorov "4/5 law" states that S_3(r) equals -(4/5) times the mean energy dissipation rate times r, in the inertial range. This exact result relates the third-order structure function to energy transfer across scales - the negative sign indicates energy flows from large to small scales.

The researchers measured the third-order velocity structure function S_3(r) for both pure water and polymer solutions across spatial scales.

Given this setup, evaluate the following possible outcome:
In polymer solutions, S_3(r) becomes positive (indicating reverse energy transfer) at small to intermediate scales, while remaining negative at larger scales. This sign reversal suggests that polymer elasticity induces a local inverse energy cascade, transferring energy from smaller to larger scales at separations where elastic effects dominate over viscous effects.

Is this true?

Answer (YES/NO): NO